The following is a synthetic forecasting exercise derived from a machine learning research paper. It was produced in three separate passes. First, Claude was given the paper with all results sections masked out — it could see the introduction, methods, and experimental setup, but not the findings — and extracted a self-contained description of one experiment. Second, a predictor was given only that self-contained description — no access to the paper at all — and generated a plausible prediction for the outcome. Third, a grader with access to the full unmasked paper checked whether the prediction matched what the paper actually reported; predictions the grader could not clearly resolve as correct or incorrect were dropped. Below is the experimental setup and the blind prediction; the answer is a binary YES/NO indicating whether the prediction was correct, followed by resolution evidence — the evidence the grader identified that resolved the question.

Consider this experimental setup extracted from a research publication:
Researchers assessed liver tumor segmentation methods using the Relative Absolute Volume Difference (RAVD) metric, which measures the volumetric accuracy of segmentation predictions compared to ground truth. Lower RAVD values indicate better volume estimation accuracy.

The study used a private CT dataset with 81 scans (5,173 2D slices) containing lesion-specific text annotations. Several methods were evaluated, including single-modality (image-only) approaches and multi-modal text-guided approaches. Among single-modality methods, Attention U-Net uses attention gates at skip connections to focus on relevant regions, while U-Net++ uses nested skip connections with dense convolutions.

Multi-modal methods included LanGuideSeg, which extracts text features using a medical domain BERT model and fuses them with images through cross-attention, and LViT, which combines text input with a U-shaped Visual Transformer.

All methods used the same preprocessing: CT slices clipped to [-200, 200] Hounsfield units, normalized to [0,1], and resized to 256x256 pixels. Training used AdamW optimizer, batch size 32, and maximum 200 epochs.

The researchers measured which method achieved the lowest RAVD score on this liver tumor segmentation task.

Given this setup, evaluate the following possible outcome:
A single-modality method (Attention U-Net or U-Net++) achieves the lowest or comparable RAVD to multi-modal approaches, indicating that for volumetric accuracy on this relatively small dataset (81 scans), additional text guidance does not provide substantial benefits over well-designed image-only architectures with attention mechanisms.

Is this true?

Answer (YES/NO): YES